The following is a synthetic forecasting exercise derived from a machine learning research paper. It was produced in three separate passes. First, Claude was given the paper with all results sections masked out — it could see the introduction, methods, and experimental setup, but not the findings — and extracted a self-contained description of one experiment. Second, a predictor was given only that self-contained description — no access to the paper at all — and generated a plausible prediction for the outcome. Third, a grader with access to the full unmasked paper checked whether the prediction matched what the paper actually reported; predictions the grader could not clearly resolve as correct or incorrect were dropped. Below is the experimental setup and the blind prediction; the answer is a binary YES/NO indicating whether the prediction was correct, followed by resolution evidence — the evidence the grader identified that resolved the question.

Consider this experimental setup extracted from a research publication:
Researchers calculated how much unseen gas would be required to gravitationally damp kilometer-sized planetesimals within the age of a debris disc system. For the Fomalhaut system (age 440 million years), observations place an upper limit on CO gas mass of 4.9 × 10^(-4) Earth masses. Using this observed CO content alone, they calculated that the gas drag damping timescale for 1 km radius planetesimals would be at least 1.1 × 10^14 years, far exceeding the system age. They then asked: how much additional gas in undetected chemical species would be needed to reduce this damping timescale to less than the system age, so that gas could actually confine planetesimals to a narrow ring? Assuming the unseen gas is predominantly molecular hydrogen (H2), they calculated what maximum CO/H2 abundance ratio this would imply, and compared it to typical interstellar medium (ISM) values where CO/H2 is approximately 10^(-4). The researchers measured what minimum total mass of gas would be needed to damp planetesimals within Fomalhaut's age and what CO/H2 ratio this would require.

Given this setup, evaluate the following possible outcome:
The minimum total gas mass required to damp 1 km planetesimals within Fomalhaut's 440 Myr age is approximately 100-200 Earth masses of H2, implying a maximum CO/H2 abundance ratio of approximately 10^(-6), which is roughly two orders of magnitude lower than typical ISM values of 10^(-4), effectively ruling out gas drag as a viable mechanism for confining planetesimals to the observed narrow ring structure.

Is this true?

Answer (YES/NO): NO